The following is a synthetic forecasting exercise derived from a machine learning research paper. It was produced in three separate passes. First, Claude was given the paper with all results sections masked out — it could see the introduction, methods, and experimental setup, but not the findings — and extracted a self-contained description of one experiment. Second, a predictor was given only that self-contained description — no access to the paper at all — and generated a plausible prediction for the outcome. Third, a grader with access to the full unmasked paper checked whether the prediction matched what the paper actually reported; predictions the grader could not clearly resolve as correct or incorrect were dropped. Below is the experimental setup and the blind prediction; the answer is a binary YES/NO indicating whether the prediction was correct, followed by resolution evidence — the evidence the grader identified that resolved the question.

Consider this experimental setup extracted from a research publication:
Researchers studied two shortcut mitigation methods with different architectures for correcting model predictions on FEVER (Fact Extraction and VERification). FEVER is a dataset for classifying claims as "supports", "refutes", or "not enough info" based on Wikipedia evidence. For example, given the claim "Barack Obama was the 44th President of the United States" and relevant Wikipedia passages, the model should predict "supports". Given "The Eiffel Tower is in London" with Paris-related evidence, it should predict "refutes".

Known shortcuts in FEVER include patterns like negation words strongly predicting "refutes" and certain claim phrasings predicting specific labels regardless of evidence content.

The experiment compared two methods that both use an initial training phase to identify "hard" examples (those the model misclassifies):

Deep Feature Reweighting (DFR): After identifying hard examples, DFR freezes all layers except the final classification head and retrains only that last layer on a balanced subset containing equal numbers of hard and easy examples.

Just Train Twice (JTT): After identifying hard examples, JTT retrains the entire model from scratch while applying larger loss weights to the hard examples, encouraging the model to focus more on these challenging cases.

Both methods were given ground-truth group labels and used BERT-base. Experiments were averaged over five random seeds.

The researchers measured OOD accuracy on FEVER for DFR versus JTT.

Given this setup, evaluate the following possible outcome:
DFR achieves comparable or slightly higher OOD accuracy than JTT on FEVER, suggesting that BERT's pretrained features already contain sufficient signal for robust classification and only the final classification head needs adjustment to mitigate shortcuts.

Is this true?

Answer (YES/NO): YES